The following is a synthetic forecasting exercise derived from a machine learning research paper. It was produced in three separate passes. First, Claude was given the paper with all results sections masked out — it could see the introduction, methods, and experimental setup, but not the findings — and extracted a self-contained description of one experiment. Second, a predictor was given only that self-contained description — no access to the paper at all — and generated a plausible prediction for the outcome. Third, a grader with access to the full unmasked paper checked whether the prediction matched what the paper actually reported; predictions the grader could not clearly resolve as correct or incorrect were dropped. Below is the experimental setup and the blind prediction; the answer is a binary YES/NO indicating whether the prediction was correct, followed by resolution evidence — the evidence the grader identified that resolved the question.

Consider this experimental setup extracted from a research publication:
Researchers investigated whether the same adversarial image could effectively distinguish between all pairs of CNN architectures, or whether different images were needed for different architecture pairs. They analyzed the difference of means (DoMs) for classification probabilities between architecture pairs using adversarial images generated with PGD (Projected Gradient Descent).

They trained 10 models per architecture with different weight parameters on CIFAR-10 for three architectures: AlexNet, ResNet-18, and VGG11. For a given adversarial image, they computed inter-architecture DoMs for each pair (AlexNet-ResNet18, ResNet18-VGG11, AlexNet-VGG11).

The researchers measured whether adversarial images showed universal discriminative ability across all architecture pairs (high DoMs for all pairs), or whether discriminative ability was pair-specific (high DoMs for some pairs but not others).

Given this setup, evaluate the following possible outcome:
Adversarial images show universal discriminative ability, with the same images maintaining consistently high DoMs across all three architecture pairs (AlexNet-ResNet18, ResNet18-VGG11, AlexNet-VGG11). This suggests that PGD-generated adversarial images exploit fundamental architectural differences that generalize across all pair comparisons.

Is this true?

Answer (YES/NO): NO